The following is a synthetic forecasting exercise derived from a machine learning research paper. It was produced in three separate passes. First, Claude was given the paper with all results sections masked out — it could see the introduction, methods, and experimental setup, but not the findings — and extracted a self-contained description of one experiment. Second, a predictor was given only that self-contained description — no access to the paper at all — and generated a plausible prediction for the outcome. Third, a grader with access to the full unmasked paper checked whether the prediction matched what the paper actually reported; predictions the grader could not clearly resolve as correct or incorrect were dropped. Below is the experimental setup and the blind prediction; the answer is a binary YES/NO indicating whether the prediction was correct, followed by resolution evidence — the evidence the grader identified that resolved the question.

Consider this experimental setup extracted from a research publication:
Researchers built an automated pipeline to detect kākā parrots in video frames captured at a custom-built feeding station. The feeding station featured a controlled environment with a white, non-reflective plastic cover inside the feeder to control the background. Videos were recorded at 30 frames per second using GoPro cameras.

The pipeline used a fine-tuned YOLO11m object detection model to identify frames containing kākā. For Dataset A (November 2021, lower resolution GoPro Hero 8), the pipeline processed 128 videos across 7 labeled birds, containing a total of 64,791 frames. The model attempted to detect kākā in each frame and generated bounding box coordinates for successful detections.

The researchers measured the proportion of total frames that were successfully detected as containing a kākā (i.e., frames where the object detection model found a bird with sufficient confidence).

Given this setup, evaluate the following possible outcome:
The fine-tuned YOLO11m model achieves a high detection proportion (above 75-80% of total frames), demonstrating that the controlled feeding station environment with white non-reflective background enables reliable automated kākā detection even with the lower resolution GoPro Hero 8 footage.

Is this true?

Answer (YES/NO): NO